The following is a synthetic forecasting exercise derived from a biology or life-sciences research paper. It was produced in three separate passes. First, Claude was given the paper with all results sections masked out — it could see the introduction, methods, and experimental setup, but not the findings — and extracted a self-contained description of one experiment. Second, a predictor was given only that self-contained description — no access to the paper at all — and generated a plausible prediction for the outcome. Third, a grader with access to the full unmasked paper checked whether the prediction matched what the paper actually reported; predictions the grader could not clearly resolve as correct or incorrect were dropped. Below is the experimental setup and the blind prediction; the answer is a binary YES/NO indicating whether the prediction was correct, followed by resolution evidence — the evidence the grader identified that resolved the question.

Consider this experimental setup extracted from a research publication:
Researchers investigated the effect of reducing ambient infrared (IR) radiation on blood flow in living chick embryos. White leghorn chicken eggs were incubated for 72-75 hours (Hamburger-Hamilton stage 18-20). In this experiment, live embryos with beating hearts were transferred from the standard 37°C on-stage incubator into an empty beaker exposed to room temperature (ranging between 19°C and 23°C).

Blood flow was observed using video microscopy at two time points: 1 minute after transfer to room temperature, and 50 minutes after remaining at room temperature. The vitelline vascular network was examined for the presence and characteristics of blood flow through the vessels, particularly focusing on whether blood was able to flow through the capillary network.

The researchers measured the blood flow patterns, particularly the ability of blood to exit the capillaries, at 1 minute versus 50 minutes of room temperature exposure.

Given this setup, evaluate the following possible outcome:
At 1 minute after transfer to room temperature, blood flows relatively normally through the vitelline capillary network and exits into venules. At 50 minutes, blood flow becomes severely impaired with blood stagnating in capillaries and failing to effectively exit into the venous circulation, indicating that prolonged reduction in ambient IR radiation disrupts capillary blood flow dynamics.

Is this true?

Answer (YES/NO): YES